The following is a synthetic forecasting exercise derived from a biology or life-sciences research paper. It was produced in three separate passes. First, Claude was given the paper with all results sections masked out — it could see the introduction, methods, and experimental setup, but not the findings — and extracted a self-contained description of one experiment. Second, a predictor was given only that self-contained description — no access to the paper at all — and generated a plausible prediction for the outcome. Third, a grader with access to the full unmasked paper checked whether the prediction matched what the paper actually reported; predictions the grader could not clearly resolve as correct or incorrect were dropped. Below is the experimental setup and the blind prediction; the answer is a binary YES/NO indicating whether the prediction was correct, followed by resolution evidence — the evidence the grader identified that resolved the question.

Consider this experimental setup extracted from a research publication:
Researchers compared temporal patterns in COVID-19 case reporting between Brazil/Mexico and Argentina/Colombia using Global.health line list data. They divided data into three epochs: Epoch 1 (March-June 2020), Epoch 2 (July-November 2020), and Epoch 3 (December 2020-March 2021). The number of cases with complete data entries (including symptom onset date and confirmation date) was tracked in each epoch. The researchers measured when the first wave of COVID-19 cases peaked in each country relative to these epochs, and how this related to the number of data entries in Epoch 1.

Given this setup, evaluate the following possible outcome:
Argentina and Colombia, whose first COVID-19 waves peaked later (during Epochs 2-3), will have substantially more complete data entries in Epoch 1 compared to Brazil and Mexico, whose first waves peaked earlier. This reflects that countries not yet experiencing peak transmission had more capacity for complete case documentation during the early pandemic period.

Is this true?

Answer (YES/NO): NO